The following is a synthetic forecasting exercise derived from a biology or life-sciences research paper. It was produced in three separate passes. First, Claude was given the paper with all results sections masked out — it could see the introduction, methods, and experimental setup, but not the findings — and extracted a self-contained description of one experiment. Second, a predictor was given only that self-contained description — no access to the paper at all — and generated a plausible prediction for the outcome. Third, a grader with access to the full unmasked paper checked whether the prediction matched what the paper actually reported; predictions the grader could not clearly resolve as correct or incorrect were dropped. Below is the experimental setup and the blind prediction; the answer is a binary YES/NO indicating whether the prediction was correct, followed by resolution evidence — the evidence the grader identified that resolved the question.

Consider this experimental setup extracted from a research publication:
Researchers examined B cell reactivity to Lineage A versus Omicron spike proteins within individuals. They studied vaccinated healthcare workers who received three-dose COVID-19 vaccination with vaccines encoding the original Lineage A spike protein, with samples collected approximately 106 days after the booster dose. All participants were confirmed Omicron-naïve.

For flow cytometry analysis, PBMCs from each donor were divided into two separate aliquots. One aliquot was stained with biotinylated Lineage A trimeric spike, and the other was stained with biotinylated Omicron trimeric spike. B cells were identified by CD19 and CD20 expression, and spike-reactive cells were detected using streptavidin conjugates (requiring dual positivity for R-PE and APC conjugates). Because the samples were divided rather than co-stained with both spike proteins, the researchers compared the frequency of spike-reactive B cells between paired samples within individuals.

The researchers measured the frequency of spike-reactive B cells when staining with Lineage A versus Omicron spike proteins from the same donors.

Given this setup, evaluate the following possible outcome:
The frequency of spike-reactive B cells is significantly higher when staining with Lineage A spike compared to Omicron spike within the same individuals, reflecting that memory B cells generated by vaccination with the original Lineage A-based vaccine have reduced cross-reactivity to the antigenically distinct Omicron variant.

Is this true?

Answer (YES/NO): NO